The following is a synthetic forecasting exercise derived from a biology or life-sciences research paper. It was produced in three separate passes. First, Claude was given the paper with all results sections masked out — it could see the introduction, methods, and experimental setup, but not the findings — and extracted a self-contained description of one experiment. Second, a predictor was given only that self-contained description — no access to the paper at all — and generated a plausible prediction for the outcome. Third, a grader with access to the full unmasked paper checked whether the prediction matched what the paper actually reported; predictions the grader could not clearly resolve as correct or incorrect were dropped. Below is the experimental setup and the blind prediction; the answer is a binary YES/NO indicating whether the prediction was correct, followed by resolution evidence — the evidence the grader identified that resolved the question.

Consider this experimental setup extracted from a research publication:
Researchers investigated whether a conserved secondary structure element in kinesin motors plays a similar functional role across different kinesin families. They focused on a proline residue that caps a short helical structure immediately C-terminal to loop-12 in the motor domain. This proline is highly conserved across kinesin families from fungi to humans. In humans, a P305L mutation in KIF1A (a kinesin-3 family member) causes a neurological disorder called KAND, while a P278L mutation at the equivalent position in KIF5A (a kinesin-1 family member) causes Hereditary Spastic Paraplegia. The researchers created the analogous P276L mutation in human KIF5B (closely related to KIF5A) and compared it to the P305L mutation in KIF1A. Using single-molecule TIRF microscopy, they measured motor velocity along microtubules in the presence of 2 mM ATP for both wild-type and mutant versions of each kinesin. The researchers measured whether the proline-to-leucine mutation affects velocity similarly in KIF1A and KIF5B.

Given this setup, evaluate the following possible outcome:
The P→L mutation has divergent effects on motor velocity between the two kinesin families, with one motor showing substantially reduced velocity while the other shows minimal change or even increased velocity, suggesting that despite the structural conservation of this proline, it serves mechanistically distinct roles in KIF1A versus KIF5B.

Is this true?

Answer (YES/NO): NO